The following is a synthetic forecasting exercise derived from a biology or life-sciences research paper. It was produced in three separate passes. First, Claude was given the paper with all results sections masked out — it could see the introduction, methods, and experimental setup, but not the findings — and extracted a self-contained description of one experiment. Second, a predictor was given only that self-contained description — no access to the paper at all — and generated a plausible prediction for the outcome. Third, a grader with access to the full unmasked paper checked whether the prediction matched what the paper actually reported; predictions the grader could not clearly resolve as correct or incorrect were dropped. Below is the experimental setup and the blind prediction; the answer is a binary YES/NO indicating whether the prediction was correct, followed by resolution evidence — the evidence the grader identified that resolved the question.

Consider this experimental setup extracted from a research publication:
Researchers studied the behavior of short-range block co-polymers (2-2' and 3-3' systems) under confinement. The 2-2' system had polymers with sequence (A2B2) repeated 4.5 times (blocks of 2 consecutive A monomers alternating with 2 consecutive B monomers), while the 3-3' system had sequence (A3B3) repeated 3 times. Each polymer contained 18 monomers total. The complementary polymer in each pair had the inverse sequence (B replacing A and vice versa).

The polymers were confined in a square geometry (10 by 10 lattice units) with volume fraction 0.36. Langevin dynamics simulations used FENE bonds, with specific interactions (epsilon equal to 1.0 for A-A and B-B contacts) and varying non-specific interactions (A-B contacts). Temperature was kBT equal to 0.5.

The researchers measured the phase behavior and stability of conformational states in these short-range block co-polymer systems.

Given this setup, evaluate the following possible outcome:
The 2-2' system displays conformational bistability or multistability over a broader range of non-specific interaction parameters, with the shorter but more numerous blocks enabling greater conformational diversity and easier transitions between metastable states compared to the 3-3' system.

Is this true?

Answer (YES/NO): NO